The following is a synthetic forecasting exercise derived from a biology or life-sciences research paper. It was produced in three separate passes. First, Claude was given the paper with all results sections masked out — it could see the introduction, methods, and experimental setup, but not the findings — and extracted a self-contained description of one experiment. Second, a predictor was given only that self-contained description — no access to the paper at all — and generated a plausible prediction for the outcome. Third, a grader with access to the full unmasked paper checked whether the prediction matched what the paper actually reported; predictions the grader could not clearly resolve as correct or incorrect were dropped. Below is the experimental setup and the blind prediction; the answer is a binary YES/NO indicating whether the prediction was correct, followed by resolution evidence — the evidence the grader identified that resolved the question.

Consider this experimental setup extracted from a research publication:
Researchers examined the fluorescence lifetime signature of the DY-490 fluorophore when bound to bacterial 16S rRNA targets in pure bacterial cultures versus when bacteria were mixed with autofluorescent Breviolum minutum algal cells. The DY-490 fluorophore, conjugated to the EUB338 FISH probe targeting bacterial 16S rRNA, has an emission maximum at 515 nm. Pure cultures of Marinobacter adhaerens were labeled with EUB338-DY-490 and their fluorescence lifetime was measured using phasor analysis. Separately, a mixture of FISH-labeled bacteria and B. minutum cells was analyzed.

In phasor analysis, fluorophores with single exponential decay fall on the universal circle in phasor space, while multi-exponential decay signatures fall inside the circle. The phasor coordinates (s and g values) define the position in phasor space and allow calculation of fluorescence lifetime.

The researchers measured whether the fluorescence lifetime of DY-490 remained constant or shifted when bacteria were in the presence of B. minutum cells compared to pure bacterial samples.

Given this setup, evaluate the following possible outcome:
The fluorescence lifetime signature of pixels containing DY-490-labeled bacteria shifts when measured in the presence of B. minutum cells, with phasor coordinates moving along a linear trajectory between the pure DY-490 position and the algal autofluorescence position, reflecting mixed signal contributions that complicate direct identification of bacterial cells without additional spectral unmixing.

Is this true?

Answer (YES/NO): NO